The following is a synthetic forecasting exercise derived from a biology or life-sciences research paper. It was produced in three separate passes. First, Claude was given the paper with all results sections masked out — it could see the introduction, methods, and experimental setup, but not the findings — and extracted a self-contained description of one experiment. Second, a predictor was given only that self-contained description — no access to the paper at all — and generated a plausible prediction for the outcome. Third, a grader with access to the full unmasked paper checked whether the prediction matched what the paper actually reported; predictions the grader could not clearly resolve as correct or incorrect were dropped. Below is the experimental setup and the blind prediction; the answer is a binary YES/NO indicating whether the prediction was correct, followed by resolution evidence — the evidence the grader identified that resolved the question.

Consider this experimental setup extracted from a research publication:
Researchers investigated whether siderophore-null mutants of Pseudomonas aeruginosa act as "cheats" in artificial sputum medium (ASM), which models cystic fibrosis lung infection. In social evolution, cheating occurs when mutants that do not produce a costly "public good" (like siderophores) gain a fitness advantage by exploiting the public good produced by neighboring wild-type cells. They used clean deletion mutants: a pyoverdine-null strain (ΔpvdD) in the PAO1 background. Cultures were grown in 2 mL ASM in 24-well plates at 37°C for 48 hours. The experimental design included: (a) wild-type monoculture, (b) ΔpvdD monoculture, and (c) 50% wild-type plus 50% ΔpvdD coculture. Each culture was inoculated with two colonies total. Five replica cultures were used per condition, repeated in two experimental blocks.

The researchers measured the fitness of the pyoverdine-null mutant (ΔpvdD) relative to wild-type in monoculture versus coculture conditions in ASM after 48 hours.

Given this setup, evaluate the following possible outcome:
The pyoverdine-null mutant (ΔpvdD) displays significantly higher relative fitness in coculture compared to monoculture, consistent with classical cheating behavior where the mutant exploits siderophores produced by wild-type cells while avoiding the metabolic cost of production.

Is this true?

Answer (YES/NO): YES